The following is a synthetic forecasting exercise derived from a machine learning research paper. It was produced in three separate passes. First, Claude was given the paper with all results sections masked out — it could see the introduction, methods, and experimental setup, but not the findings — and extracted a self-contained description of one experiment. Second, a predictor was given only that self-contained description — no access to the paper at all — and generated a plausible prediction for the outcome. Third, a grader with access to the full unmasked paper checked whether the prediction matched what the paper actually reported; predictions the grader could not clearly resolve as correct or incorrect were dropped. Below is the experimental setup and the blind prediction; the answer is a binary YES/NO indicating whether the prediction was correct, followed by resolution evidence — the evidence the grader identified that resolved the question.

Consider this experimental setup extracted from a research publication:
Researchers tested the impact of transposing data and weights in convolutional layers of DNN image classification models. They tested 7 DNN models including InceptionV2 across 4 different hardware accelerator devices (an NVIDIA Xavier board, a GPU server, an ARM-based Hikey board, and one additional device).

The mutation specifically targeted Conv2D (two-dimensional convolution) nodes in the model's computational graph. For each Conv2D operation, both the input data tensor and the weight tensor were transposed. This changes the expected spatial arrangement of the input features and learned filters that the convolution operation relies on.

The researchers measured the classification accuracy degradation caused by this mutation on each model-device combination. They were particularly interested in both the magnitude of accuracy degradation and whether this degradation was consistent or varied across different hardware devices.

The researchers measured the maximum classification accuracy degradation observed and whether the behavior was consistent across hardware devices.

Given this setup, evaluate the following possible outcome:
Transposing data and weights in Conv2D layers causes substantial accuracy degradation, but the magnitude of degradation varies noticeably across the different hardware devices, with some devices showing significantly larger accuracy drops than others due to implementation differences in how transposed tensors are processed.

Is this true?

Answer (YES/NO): NO